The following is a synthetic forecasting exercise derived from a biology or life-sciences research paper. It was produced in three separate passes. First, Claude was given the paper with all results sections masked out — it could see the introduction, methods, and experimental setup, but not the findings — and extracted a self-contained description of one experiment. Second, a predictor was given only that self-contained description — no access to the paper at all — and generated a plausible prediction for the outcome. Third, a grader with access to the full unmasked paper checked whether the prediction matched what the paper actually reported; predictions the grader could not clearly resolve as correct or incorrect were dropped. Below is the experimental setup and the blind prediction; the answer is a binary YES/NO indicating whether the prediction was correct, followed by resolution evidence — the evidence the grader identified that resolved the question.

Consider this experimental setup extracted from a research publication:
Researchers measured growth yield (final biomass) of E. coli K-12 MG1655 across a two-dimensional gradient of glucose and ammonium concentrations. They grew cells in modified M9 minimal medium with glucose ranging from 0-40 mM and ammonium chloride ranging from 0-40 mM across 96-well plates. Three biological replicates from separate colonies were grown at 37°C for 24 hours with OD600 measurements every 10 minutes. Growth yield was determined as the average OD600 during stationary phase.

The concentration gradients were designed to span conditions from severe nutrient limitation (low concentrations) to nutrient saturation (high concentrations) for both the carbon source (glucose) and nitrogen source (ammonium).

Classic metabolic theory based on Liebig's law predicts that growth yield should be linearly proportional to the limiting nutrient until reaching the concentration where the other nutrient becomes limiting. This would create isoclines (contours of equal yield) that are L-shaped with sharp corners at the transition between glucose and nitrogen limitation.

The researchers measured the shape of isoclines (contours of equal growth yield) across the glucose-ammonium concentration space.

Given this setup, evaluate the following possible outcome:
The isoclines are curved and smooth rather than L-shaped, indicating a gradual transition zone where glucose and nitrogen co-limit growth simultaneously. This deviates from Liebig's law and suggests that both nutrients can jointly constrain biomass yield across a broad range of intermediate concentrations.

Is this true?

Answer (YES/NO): YES